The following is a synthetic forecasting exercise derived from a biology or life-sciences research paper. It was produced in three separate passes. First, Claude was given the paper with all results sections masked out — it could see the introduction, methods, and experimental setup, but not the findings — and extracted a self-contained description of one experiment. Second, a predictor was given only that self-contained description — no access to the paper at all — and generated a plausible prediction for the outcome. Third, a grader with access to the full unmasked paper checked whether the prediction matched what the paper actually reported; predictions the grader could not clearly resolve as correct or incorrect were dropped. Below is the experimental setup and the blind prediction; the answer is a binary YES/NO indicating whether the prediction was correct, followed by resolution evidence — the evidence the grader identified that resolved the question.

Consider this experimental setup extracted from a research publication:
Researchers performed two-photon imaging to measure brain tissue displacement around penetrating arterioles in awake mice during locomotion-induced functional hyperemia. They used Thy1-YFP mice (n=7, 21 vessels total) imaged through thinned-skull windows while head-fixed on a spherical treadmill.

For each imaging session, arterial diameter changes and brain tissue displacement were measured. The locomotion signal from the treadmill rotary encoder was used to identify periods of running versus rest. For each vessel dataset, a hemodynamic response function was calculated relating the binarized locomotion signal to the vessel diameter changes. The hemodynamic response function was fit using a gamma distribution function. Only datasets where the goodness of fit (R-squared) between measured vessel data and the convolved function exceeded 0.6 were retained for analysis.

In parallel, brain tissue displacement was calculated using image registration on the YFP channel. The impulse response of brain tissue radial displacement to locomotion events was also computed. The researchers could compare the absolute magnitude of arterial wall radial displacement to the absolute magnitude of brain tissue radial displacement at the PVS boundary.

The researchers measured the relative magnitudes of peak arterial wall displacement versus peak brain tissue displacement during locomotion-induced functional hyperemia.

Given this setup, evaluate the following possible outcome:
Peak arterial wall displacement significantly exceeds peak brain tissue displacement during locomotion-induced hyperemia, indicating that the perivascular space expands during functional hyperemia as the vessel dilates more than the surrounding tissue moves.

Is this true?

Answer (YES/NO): NO